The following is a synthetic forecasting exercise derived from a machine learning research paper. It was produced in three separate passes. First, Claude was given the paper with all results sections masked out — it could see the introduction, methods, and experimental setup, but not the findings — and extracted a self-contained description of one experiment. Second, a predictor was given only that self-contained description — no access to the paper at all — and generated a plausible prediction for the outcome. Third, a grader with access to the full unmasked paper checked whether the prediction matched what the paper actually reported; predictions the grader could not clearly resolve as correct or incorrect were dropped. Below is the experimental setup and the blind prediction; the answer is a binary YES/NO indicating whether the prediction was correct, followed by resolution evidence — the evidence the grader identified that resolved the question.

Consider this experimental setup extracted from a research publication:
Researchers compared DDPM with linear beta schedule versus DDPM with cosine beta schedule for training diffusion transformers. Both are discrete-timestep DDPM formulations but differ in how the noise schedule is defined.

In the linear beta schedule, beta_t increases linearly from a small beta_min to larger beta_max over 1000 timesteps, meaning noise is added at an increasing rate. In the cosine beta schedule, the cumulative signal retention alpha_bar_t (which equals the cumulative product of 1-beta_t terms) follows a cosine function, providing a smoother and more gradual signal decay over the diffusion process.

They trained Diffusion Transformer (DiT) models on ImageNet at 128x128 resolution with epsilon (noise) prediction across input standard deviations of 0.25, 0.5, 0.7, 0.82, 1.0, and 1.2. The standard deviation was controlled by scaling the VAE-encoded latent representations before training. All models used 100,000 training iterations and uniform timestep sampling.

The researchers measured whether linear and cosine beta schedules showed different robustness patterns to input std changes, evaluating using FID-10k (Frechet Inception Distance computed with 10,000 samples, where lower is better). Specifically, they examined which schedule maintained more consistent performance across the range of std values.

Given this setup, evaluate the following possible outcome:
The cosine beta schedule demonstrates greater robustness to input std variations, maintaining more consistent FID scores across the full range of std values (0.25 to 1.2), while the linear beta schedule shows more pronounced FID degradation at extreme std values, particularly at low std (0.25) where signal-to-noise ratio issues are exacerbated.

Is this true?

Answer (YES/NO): NO